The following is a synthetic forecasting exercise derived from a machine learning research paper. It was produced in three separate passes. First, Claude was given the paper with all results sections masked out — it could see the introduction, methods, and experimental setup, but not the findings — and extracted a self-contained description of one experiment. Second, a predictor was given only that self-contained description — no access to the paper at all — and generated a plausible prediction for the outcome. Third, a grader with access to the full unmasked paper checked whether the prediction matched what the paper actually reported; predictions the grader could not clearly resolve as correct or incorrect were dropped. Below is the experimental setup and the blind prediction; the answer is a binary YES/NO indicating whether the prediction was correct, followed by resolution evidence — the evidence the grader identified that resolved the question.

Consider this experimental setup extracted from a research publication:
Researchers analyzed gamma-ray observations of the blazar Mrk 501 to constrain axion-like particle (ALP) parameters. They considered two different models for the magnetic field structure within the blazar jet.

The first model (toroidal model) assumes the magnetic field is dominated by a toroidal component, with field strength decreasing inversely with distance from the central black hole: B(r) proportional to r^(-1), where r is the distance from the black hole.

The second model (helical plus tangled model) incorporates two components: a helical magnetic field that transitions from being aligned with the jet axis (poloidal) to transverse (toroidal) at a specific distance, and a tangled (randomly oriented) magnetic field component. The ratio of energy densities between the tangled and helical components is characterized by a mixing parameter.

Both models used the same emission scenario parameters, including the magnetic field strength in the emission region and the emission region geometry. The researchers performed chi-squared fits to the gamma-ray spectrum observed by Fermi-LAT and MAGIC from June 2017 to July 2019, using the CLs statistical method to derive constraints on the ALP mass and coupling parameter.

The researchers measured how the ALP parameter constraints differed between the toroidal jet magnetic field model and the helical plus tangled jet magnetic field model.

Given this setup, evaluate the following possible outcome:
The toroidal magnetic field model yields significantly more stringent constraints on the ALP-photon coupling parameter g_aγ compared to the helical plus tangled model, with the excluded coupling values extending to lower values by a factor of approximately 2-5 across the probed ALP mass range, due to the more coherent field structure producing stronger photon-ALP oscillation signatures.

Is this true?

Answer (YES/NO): NO